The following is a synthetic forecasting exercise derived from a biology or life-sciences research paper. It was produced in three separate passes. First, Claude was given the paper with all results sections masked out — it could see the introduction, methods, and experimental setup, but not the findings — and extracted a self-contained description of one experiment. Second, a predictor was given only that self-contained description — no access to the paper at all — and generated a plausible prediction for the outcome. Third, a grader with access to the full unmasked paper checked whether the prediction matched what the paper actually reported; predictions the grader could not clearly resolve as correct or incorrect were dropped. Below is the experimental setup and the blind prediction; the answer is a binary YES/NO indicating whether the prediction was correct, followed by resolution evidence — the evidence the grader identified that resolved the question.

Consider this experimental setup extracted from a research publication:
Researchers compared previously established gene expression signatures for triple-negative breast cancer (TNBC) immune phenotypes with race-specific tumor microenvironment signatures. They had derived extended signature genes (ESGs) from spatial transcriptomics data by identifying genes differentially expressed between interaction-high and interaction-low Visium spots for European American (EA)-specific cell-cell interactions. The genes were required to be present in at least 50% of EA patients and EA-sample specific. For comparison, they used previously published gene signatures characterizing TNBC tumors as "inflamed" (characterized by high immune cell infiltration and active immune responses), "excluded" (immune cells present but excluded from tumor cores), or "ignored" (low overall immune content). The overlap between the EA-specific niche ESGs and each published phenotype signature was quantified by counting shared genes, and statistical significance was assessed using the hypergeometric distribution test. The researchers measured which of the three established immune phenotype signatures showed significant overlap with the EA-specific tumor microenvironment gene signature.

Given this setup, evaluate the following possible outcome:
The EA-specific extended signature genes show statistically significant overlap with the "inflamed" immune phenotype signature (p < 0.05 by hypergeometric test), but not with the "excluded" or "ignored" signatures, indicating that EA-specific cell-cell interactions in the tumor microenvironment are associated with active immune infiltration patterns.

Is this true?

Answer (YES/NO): YES